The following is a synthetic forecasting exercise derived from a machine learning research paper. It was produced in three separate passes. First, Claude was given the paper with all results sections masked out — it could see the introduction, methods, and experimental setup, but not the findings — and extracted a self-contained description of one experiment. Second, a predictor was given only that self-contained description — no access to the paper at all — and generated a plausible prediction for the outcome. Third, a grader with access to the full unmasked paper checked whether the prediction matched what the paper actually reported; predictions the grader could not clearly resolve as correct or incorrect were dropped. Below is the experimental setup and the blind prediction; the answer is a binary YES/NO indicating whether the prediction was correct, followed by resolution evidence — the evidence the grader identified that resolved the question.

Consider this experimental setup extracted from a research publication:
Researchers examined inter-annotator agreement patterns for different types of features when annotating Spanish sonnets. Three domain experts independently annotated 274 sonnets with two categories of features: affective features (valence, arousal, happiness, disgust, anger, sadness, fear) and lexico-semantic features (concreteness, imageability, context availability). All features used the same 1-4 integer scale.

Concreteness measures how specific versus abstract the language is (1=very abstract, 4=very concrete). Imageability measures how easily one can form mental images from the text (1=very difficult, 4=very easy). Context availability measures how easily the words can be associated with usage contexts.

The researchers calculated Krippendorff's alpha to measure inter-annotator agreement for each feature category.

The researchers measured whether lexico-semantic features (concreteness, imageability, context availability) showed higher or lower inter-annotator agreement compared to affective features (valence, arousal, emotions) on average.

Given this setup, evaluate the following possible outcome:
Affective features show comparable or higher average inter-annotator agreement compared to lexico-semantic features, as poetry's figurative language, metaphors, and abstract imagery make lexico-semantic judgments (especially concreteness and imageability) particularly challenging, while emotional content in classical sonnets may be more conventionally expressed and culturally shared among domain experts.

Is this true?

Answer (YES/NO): YES